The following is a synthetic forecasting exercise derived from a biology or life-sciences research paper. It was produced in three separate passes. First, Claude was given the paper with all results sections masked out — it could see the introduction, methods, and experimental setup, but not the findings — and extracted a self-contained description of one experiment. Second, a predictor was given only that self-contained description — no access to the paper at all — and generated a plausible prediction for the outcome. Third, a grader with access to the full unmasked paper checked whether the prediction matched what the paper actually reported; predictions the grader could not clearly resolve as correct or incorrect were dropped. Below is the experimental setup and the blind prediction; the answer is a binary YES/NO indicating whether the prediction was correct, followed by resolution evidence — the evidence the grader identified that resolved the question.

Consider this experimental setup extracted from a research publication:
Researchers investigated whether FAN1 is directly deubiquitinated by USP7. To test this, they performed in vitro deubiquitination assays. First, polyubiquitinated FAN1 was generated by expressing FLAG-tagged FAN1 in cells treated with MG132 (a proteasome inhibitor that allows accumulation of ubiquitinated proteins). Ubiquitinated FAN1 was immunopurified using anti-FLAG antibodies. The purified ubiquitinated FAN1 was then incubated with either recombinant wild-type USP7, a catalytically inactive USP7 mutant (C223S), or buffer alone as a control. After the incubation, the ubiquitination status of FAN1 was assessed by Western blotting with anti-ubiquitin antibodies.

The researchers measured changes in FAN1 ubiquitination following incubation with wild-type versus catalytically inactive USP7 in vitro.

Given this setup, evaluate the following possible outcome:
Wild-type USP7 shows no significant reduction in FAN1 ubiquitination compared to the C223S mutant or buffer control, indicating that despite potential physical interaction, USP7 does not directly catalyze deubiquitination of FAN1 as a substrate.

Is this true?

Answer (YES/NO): NO